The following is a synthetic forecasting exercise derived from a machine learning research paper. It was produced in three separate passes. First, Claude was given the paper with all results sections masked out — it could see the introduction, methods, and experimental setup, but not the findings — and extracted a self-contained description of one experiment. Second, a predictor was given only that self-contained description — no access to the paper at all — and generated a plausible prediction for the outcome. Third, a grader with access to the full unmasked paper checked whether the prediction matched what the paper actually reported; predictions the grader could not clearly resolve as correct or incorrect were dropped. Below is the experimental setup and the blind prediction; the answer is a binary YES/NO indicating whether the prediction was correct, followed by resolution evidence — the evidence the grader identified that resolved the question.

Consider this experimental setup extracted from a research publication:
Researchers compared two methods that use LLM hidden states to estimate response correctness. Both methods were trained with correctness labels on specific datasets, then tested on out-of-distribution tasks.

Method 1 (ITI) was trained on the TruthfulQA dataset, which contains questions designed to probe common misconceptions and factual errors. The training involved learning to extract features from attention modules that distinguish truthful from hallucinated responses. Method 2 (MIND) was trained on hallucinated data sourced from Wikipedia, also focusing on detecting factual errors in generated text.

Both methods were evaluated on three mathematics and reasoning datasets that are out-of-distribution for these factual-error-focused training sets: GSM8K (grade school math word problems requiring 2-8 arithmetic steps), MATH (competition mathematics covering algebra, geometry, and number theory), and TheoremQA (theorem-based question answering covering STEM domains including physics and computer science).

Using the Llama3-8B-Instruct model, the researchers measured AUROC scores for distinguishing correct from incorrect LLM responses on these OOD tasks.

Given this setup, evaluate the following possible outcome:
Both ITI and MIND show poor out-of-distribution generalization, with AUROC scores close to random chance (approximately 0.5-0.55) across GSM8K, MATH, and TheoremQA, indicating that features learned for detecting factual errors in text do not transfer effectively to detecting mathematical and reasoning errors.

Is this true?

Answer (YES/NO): NO